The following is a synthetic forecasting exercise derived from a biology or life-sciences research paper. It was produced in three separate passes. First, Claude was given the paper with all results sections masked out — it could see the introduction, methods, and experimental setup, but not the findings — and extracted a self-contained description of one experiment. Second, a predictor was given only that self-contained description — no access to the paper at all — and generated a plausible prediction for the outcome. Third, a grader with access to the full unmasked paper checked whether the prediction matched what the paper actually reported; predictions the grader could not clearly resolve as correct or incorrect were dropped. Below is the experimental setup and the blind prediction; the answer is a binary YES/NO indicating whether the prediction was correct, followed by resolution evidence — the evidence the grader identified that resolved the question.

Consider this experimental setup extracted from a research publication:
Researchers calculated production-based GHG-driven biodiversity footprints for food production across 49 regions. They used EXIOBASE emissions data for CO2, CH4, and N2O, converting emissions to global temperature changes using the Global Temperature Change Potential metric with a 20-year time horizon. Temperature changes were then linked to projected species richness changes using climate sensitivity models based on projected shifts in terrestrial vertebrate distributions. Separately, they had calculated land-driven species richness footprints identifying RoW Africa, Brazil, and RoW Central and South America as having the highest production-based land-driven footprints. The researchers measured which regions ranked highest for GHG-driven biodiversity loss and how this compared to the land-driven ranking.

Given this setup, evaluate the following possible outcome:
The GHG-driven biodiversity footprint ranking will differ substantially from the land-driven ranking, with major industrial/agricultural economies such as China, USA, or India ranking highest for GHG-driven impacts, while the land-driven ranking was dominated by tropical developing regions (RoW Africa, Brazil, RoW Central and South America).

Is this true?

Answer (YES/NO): YES